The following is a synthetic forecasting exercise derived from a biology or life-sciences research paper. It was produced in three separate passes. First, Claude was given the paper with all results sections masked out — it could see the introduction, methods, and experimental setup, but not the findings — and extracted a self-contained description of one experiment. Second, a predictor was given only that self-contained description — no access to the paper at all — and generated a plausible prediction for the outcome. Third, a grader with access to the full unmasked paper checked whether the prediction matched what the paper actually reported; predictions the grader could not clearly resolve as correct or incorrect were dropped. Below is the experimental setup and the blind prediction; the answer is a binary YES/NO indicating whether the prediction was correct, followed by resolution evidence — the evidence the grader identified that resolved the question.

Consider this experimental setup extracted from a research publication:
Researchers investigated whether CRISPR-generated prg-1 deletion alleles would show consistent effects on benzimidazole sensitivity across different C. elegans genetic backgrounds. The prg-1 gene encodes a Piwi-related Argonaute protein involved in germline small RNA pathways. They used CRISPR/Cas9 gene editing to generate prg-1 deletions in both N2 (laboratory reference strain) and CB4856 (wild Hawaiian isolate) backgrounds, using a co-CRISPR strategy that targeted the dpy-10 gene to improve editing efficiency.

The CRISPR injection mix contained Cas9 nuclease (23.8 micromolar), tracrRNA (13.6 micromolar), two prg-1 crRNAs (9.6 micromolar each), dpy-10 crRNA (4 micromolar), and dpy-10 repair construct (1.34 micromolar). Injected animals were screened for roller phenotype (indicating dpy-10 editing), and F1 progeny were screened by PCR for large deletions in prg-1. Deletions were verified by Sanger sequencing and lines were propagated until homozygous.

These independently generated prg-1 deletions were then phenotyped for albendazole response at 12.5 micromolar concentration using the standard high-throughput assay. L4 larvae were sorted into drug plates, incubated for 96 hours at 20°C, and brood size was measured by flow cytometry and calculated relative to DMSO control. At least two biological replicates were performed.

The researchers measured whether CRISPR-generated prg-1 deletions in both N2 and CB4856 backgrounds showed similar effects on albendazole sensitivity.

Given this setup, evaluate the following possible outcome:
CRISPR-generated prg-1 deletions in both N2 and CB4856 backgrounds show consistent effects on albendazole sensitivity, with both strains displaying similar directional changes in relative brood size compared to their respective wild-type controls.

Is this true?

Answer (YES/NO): NO